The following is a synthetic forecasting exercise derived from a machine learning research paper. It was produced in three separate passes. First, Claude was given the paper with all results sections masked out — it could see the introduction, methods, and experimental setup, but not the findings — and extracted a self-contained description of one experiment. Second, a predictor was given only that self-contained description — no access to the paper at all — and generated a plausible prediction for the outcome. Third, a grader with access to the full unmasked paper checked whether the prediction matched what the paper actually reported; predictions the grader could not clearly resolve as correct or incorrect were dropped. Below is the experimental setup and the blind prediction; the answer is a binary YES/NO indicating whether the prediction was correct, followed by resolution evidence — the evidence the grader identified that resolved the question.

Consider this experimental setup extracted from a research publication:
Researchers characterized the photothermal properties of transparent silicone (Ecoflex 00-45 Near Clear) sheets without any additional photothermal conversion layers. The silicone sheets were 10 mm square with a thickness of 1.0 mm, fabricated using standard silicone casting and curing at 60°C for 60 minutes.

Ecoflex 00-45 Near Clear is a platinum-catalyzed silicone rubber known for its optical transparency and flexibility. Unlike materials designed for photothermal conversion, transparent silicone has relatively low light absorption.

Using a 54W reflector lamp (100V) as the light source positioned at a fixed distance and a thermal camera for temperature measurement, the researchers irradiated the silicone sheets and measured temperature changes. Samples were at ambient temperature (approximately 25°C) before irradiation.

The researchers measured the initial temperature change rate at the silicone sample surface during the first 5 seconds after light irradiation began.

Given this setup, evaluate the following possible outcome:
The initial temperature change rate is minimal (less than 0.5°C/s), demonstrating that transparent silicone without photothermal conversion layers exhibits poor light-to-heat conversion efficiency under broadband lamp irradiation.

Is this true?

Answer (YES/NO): YES